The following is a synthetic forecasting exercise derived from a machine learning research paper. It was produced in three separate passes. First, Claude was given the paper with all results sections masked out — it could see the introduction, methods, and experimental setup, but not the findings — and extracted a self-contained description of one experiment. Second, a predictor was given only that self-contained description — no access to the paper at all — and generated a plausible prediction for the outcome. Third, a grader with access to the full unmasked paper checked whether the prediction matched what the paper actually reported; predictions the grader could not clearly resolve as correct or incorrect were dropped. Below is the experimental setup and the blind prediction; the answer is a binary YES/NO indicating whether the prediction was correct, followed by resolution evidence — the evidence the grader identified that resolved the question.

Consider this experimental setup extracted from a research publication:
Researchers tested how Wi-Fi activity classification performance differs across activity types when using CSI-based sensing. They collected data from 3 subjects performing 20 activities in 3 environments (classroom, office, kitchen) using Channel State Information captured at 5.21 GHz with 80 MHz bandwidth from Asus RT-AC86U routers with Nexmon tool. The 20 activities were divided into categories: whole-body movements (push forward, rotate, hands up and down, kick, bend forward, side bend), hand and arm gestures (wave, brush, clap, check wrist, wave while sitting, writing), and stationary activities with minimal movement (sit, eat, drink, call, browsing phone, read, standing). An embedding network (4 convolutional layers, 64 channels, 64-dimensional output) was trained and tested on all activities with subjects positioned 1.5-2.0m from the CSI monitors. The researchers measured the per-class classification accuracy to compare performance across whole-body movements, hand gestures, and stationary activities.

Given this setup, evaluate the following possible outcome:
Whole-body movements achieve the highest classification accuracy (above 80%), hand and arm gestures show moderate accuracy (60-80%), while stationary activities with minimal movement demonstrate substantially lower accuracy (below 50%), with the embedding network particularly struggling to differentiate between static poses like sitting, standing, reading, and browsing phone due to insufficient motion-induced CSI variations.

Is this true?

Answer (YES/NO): NO